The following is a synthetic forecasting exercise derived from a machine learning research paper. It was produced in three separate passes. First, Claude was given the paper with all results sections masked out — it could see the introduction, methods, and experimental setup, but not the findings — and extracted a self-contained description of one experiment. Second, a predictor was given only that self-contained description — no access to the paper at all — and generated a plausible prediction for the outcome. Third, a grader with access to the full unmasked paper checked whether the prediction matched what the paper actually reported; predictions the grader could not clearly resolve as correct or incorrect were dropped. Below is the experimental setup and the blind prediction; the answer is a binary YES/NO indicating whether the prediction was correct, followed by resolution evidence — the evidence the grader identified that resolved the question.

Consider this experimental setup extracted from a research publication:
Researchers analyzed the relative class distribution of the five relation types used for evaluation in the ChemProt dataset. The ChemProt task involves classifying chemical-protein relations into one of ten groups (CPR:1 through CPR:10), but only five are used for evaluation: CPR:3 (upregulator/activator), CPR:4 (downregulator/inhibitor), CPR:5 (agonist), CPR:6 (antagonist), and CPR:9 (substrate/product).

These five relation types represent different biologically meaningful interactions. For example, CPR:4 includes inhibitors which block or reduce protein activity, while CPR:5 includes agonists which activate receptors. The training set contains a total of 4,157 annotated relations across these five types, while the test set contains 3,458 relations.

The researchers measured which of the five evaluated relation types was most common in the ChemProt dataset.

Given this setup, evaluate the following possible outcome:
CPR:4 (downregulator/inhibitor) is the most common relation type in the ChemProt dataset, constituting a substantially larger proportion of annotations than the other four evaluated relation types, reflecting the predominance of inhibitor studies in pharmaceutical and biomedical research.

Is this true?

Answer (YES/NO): YES